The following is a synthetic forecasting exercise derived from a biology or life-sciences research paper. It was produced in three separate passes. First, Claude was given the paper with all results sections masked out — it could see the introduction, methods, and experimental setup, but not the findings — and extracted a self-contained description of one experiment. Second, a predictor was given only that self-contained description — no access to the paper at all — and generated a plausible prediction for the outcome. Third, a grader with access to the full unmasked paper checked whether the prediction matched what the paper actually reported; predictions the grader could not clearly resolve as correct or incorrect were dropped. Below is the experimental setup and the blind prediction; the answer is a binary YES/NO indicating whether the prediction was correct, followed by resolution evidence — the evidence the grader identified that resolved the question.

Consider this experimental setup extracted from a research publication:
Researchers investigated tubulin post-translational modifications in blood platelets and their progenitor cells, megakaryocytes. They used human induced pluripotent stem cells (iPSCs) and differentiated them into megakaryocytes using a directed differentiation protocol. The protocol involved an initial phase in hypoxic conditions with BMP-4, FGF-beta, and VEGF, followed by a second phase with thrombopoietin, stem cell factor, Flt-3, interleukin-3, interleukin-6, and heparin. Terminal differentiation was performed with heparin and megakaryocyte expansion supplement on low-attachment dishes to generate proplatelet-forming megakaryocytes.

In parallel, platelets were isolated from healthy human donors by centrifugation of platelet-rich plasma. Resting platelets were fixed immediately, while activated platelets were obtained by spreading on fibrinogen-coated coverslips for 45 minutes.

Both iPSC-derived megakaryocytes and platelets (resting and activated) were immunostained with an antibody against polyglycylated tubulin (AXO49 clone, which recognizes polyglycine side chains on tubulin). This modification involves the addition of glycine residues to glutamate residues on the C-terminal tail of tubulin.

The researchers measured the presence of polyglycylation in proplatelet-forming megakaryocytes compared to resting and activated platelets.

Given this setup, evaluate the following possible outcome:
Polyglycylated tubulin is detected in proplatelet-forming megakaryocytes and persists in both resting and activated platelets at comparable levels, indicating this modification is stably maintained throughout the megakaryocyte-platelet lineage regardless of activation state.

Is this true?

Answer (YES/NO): NO